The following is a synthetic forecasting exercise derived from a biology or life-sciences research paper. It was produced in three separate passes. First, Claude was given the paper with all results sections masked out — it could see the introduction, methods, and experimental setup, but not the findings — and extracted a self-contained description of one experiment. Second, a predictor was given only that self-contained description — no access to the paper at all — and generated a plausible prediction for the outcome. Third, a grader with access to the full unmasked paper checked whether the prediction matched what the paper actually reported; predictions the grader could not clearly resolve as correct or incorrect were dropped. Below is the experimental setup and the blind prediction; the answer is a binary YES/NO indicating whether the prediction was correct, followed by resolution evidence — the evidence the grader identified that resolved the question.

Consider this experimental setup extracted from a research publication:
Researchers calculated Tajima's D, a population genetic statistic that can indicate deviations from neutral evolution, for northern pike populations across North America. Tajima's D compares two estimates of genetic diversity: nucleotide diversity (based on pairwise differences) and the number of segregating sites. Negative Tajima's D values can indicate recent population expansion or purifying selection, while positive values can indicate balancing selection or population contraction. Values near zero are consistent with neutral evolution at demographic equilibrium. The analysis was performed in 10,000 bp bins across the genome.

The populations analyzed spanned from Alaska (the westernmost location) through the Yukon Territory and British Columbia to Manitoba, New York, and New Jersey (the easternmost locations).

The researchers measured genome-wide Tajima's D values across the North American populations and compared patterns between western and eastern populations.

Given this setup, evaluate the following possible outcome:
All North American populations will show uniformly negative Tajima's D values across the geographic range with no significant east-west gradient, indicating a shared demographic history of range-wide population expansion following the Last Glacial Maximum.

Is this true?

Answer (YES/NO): NO